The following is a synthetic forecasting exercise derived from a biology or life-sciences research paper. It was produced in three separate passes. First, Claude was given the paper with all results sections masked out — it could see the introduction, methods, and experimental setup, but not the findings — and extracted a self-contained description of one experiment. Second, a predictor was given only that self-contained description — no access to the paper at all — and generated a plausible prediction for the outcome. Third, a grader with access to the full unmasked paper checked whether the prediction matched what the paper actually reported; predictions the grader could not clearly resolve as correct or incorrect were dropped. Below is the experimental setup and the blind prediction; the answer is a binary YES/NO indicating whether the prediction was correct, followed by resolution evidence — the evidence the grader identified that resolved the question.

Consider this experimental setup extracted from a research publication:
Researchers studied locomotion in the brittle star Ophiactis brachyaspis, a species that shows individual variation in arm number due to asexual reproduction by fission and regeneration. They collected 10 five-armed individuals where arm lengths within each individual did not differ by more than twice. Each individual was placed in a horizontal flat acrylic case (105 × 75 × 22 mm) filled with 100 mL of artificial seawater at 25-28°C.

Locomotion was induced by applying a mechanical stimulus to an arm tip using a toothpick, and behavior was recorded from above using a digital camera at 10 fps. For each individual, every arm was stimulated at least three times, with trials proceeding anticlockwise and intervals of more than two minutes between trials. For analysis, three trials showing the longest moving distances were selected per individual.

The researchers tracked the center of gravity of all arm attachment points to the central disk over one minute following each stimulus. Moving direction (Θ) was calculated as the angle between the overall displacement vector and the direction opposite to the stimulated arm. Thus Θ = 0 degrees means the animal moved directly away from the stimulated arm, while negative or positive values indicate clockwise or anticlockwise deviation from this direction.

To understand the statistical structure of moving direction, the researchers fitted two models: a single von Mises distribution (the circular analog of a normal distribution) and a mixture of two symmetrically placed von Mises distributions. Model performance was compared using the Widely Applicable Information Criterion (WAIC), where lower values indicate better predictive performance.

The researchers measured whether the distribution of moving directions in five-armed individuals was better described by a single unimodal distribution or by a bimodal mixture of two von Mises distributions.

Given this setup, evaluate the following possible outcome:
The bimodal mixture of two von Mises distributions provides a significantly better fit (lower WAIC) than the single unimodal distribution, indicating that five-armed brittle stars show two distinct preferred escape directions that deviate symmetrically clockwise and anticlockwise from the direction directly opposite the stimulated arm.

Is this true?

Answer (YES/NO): NO